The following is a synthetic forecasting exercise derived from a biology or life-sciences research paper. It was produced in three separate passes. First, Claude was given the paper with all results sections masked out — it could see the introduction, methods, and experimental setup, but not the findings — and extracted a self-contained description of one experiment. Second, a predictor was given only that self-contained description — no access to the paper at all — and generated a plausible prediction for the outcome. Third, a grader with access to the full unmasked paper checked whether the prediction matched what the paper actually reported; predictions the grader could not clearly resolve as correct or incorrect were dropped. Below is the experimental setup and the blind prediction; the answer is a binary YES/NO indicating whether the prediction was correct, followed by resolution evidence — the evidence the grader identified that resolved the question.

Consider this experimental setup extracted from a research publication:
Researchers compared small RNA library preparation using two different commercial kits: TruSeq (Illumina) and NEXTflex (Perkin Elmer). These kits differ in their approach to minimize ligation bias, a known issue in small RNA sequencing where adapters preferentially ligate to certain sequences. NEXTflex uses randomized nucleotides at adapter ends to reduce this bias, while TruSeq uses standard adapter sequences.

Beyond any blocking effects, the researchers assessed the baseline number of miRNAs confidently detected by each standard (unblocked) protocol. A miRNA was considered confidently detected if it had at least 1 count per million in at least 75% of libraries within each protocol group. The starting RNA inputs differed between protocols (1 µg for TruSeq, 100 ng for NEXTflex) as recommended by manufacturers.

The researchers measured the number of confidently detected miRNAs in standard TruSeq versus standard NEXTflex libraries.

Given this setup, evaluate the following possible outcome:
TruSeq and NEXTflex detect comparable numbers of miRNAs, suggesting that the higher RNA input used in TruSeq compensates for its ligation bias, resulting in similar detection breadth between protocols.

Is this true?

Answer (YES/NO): NO